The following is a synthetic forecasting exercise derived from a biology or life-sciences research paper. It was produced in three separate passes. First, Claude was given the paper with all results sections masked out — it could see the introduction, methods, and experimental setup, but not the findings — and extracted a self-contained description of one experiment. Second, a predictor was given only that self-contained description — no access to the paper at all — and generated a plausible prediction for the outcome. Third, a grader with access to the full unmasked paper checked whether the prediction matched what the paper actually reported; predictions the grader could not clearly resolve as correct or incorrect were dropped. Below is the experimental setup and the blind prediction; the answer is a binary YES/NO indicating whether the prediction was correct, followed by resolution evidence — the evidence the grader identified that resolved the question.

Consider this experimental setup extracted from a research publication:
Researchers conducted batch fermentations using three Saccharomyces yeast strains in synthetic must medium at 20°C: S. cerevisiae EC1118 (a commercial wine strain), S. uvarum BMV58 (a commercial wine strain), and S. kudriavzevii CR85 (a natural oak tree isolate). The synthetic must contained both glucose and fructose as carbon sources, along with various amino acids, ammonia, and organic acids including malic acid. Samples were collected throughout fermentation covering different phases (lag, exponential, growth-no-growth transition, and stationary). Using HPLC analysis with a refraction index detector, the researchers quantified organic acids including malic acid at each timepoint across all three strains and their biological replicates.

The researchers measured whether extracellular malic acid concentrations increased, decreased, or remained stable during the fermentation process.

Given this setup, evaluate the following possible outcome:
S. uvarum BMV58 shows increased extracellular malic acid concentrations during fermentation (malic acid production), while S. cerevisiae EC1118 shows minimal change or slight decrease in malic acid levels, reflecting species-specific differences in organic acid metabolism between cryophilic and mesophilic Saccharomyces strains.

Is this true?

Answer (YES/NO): NO